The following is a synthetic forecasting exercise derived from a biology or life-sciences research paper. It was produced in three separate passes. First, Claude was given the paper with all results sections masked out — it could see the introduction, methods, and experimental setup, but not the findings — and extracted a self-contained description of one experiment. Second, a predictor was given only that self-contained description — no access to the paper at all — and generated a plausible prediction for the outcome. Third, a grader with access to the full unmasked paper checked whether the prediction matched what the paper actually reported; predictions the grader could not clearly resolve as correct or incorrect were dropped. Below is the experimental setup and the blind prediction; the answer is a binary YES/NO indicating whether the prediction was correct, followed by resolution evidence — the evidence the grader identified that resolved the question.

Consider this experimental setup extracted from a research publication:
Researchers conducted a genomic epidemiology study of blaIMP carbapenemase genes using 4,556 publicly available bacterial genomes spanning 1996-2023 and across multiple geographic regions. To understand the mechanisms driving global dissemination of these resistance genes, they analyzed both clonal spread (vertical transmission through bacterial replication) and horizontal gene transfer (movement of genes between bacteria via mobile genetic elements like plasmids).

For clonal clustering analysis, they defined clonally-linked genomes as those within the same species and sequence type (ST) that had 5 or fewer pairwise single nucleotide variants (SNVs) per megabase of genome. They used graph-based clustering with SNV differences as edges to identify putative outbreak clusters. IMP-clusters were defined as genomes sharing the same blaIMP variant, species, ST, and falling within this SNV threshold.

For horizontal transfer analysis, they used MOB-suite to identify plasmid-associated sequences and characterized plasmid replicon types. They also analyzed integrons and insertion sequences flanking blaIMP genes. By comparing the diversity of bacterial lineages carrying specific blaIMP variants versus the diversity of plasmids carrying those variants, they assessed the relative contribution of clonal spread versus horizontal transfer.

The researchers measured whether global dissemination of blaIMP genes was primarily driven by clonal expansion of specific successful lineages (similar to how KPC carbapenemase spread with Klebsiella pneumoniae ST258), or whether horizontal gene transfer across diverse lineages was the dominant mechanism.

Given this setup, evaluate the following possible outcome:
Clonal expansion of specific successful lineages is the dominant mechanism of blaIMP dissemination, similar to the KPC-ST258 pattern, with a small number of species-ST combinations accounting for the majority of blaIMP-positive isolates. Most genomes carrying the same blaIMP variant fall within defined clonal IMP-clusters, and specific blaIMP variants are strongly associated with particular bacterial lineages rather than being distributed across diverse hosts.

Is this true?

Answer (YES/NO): NO